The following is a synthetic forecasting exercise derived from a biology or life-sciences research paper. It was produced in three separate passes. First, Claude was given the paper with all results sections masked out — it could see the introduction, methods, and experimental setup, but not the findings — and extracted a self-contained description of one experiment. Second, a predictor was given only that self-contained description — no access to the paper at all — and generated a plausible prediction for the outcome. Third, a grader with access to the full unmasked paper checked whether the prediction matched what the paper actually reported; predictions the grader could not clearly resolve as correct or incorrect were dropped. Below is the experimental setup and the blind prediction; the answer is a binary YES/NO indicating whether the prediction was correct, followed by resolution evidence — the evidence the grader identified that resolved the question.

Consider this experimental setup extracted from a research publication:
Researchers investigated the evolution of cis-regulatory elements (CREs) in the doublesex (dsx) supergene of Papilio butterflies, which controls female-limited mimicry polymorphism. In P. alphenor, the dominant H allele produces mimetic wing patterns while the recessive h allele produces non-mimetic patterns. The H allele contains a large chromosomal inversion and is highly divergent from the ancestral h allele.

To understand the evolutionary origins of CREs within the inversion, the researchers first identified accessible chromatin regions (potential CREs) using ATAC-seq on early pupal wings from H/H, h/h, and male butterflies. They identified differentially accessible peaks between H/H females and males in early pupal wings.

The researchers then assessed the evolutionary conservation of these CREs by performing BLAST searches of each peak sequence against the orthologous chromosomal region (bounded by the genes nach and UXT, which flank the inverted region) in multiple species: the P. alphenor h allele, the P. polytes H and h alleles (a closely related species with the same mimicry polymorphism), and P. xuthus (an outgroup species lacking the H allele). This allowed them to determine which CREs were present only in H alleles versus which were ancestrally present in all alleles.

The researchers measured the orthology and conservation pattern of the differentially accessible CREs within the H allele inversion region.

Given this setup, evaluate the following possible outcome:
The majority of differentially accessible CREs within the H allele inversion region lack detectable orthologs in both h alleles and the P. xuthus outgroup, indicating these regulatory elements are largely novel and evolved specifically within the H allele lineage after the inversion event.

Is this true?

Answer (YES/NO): NO